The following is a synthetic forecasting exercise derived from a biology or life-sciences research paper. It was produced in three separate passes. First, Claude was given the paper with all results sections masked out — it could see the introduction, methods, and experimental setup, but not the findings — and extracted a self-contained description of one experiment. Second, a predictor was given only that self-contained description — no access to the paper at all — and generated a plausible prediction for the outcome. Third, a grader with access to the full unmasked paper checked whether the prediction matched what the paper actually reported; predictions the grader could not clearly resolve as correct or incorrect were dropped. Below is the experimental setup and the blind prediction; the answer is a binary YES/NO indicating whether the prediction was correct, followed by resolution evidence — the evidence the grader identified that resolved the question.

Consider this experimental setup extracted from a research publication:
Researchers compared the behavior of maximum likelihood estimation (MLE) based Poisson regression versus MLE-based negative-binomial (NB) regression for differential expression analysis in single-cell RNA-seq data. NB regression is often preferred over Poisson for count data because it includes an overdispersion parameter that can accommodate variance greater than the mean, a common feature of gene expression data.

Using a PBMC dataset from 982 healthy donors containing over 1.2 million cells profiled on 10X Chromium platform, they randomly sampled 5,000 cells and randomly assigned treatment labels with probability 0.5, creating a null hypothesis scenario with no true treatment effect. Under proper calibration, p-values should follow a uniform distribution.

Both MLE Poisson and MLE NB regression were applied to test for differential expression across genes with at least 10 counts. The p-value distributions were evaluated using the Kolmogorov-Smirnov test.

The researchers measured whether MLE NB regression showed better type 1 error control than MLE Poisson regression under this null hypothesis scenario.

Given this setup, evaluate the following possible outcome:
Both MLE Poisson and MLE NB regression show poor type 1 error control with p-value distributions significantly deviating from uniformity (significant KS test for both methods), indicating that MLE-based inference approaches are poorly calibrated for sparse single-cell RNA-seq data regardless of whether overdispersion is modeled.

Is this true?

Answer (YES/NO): YES